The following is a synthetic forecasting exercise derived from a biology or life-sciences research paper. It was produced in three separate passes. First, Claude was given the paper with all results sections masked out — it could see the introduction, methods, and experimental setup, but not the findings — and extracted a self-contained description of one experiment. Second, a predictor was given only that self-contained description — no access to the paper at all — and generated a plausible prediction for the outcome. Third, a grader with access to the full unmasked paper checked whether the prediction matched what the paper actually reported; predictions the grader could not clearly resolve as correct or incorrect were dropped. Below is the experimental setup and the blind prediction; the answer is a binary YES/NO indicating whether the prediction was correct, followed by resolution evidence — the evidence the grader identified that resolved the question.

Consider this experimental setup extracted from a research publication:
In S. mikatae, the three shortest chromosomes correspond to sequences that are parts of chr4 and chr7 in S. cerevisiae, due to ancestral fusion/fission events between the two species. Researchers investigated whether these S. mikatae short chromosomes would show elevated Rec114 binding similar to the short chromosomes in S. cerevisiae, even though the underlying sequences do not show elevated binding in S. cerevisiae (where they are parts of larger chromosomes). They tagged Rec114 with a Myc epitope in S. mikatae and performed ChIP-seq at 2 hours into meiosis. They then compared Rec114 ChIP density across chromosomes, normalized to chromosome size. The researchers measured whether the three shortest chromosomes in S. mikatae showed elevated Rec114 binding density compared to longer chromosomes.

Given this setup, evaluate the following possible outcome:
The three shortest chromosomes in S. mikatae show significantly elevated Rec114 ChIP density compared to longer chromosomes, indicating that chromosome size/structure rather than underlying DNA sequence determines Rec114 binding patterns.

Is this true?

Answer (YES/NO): NO